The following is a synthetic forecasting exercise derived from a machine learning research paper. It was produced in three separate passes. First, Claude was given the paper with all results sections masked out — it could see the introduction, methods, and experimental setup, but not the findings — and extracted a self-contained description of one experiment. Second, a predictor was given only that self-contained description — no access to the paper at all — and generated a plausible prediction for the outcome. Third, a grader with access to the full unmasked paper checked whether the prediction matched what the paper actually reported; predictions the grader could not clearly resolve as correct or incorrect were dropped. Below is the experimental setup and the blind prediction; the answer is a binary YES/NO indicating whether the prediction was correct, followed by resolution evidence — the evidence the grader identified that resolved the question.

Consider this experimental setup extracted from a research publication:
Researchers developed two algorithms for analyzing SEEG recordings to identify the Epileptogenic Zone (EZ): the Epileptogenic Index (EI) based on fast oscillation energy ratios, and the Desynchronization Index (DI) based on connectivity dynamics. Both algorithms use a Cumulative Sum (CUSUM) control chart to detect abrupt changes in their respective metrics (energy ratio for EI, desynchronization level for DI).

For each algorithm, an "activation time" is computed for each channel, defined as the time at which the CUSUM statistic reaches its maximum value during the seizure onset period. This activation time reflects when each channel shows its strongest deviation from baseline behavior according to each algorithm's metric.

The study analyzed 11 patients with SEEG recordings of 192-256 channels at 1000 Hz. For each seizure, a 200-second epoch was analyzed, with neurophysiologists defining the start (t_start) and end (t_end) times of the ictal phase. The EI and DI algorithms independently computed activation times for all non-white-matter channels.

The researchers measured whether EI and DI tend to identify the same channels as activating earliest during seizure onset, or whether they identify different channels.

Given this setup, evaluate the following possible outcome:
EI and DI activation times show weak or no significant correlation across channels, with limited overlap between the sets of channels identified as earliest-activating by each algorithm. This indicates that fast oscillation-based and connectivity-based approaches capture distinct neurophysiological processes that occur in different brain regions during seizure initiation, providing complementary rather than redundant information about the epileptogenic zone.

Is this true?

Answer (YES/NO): YES